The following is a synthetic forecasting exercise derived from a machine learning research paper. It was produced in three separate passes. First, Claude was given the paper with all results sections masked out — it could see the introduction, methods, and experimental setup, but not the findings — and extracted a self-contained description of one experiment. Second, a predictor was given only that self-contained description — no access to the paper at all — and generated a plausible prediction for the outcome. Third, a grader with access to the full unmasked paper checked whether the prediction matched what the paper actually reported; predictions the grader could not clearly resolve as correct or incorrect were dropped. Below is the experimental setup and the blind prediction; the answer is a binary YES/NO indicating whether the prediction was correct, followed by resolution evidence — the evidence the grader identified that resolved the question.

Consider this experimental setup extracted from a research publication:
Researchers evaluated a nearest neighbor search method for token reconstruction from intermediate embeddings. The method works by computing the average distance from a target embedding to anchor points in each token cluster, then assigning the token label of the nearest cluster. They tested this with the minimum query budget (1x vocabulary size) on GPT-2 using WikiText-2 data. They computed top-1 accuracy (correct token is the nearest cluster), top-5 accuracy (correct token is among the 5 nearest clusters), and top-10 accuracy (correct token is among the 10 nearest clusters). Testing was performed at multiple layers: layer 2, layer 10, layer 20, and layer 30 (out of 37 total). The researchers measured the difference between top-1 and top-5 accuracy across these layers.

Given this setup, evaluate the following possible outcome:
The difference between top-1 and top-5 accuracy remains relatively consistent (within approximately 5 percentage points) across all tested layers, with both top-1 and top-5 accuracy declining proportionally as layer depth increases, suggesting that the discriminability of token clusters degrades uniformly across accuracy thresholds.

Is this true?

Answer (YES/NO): NO